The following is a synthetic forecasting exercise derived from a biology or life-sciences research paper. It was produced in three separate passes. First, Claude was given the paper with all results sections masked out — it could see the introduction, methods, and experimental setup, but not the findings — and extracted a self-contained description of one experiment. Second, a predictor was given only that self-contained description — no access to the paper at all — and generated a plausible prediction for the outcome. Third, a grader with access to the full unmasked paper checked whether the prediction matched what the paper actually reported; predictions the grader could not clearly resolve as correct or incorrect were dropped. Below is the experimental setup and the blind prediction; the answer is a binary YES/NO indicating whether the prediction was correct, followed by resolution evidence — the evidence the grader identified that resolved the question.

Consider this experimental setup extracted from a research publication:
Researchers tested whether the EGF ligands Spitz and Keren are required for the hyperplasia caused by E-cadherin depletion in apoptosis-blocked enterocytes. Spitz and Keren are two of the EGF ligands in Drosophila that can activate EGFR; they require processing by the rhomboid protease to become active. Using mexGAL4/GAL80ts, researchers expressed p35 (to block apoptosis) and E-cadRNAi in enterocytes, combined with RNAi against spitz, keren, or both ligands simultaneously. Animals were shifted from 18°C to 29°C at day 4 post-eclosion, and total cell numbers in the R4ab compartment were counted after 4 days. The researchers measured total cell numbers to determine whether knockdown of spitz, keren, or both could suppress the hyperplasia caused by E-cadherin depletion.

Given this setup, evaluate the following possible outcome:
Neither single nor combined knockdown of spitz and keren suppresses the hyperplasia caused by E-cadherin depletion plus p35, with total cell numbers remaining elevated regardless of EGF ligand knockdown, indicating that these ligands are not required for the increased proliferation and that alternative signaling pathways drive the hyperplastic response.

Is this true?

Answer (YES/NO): NO